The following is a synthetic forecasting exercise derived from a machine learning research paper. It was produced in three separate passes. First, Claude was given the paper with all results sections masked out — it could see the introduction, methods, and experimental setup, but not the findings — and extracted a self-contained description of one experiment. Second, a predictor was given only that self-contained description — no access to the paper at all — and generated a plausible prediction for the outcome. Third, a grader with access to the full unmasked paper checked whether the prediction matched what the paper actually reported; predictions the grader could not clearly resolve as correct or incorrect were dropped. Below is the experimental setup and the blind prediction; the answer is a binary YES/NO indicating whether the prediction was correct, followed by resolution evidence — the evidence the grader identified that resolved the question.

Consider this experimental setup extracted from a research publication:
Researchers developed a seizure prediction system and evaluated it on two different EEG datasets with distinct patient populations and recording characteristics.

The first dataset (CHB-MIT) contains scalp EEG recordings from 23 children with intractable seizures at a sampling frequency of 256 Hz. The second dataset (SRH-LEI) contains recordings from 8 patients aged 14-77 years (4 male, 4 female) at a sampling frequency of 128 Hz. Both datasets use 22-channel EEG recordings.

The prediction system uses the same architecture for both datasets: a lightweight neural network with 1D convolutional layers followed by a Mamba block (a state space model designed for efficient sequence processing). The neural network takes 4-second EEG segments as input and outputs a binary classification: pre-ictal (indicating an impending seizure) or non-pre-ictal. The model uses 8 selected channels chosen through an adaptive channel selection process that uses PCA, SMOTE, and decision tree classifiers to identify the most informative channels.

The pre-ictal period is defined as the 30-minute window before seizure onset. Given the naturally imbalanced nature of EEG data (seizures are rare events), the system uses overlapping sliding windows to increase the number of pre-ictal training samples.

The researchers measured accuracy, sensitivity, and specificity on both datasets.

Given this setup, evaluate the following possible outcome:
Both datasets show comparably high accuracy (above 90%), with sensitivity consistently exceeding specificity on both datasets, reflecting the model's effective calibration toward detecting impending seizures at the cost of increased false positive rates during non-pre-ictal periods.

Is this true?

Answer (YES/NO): YES